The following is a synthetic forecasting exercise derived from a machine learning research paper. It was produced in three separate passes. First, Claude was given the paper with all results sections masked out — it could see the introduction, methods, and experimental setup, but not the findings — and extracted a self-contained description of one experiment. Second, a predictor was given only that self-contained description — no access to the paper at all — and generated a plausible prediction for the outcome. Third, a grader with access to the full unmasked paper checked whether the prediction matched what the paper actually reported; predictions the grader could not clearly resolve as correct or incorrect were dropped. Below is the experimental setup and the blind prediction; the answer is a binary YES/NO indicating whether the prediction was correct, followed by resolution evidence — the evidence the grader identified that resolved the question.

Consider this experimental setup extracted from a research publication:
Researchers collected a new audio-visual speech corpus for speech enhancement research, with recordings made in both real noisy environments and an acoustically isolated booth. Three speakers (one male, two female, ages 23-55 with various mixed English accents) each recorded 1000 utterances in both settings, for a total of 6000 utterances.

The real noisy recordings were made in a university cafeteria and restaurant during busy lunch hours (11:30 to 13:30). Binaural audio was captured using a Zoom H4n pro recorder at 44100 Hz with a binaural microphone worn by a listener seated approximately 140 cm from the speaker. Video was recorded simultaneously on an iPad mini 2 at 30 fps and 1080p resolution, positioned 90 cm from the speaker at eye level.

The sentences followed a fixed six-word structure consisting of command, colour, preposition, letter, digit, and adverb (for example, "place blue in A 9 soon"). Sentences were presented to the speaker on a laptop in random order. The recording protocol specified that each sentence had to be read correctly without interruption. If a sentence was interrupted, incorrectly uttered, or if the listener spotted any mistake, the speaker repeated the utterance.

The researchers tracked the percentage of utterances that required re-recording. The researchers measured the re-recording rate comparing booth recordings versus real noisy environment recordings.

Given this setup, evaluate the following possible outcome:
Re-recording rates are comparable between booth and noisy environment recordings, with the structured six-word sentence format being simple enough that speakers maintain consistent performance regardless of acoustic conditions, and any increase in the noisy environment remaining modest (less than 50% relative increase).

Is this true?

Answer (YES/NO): NO